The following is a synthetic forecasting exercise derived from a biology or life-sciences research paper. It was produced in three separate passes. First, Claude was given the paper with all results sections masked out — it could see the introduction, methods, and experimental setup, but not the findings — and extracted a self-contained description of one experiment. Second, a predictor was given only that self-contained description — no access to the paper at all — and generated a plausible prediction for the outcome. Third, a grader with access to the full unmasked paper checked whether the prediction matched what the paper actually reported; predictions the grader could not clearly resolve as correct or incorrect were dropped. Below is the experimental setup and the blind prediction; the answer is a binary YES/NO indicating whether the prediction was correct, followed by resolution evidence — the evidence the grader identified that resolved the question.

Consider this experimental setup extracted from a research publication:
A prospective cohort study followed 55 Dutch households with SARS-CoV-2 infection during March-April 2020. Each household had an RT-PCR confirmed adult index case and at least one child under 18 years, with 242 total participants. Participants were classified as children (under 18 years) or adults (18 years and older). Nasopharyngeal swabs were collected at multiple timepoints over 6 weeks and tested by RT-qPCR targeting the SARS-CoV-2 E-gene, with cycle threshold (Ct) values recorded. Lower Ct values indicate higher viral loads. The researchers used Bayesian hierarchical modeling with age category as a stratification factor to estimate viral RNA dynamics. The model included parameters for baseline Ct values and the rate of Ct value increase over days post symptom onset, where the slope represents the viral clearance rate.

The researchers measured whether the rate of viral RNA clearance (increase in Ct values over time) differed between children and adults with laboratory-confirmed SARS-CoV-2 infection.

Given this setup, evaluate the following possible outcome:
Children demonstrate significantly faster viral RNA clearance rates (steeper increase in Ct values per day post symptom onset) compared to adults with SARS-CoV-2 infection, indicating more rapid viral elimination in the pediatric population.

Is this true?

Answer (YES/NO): NO